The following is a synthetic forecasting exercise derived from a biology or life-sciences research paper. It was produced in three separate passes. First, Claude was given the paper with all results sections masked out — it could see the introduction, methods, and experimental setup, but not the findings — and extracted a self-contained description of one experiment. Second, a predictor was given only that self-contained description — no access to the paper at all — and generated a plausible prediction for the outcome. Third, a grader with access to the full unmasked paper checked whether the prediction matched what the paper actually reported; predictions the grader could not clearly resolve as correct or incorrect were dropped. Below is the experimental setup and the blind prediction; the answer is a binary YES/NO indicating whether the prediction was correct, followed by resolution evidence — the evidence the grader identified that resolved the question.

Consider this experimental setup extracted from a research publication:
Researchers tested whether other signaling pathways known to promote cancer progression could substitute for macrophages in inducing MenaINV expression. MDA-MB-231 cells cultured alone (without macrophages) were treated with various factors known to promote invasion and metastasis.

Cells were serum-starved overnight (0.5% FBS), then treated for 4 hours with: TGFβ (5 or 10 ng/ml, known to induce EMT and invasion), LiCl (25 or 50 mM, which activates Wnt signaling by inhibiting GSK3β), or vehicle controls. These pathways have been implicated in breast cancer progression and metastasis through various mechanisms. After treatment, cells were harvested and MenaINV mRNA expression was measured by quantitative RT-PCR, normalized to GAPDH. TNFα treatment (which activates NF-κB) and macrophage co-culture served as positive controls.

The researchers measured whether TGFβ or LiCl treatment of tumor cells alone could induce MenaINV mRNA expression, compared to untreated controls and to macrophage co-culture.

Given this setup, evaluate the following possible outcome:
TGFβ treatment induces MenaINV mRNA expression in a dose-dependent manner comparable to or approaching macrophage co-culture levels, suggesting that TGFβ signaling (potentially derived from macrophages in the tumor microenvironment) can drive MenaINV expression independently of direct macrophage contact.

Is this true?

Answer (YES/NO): NO